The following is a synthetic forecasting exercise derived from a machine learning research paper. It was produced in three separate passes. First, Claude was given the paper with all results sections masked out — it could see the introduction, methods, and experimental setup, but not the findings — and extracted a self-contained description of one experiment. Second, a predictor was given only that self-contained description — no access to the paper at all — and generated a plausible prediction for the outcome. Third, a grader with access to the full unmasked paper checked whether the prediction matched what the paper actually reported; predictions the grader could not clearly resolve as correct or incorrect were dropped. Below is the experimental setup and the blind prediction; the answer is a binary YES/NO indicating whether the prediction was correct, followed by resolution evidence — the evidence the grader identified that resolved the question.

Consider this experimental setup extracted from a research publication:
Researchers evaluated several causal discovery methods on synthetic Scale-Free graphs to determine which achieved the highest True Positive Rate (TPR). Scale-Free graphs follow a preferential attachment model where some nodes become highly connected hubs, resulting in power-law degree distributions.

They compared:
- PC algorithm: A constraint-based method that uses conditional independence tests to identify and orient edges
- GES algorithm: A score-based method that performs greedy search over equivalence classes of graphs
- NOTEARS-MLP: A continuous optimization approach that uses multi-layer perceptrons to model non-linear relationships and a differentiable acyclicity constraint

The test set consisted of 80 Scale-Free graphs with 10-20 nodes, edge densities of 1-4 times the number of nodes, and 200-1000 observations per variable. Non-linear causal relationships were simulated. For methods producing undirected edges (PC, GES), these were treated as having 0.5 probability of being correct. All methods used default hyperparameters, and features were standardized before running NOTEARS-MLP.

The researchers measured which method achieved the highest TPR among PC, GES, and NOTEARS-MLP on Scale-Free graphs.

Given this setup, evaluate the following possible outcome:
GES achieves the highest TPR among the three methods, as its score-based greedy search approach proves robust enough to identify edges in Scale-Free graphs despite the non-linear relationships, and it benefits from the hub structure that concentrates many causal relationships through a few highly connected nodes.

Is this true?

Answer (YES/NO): YES